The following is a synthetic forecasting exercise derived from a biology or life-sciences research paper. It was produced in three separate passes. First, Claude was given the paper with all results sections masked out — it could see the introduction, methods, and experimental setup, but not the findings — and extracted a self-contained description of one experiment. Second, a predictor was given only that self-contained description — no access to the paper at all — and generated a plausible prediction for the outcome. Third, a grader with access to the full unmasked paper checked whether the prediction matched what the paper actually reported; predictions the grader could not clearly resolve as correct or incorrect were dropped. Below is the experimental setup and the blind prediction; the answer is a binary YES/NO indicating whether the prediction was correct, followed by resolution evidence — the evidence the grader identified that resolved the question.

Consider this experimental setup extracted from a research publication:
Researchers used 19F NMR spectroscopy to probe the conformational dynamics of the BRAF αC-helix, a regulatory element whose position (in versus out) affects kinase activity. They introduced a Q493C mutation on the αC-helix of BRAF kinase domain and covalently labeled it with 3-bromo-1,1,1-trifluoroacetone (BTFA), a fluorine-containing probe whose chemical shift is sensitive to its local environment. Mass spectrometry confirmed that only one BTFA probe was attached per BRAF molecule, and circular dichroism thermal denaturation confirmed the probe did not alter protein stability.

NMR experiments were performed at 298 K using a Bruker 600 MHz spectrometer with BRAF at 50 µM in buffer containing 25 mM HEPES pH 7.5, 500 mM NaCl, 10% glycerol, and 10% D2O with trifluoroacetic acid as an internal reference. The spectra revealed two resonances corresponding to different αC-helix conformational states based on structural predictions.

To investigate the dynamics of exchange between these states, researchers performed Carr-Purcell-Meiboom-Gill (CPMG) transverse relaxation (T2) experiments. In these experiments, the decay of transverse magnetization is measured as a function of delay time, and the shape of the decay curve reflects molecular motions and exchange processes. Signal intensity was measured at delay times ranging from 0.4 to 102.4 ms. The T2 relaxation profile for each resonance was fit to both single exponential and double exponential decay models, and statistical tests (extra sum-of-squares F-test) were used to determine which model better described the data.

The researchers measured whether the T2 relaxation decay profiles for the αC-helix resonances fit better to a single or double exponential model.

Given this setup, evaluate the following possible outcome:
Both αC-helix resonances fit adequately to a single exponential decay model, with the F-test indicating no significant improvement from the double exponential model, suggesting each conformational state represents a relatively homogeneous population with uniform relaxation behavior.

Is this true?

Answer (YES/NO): NO